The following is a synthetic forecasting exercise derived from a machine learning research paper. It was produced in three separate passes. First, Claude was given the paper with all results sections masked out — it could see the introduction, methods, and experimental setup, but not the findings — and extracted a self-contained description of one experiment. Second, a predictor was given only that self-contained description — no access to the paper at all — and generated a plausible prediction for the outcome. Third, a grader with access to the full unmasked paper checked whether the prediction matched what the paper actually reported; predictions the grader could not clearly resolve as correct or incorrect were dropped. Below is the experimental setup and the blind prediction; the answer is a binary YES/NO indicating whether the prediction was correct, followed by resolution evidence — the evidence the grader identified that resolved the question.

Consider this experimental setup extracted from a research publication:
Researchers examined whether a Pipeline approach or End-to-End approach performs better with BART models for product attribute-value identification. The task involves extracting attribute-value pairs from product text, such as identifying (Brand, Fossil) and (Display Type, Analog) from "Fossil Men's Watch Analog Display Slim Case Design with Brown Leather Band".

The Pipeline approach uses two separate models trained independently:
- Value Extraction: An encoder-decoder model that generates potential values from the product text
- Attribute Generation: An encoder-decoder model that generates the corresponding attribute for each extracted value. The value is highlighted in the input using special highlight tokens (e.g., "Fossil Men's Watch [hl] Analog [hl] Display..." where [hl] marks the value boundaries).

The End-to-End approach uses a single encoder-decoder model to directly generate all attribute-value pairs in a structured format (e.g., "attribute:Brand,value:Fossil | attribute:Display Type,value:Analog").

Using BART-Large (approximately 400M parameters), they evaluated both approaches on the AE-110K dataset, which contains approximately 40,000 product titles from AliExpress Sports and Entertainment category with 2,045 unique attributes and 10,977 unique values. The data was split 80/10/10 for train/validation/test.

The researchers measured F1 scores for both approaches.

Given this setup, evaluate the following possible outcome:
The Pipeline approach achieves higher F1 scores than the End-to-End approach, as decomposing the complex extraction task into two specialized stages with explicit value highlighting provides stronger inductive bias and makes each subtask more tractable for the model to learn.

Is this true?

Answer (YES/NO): YES